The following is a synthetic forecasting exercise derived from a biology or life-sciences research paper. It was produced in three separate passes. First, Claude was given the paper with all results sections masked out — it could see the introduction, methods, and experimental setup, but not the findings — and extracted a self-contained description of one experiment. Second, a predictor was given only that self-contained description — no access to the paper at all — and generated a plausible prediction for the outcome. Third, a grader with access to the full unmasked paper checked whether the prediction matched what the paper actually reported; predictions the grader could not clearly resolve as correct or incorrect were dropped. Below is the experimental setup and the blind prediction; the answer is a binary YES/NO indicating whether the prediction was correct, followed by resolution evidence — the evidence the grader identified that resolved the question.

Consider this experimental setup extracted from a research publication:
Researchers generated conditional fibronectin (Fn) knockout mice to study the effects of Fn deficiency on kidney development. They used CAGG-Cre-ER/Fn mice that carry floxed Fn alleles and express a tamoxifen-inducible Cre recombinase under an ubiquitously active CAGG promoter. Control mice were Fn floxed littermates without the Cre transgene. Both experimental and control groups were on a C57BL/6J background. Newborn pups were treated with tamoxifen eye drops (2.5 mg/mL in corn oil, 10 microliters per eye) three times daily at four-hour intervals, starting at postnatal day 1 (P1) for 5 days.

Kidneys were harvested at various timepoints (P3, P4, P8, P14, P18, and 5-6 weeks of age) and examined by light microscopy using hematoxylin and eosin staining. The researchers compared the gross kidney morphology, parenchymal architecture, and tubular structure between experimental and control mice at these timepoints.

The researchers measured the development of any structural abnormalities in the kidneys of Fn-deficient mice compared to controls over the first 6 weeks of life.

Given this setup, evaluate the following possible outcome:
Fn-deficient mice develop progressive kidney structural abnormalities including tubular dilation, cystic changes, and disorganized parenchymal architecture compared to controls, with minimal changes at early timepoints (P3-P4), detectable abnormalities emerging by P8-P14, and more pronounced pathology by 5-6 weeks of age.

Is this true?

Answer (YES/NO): NO